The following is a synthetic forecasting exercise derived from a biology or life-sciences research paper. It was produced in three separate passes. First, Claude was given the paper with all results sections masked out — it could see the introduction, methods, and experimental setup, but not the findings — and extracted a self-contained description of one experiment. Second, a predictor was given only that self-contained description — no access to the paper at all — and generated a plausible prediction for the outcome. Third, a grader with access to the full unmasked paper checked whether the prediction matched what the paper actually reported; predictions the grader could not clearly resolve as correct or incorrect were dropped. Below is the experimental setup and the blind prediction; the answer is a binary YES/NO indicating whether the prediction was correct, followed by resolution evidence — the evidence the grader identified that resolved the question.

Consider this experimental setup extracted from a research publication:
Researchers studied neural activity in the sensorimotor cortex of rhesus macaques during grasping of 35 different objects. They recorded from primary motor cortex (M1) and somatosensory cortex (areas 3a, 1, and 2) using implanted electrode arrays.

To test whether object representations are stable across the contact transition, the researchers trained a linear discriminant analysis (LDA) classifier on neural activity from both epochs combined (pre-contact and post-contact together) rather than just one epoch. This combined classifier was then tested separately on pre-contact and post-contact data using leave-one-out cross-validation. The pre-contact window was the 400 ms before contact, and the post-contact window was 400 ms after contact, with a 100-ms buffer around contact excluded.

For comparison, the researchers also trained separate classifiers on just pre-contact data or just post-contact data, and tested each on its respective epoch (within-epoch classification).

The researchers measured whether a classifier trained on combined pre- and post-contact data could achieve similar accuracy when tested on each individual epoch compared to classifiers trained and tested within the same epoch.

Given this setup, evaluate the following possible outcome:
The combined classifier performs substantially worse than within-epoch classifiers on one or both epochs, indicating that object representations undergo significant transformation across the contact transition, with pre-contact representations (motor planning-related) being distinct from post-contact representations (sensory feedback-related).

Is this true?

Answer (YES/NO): YES